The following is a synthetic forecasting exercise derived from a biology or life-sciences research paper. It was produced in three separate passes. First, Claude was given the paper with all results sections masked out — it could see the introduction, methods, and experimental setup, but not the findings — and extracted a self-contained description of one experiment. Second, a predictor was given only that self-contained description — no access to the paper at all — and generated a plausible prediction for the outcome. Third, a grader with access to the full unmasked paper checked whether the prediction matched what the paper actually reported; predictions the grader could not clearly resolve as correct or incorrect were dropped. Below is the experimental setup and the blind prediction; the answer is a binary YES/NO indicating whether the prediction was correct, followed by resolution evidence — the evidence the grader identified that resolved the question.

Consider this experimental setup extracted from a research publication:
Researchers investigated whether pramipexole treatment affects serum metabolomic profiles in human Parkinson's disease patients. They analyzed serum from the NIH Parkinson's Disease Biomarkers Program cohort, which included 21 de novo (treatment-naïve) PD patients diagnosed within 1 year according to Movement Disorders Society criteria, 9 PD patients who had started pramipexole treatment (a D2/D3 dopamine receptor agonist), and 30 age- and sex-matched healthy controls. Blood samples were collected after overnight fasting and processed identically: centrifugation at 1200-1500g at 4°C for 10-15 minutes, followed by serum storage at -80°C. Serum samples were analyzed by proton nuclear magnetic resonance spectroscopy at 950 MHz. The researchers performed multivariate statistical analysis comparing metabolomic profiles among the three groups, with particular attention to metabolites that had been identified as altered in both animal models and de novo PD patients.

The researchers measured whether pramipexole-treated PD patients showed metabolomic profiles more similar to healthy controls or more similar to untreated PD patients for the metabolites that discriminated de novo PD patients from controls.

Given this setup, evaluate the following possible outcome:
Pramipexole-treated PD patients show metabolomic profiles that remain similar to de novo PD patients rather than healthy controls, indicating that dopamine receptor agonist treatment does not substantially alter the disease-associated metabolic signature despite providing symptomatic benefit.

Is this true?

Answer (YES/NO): NO